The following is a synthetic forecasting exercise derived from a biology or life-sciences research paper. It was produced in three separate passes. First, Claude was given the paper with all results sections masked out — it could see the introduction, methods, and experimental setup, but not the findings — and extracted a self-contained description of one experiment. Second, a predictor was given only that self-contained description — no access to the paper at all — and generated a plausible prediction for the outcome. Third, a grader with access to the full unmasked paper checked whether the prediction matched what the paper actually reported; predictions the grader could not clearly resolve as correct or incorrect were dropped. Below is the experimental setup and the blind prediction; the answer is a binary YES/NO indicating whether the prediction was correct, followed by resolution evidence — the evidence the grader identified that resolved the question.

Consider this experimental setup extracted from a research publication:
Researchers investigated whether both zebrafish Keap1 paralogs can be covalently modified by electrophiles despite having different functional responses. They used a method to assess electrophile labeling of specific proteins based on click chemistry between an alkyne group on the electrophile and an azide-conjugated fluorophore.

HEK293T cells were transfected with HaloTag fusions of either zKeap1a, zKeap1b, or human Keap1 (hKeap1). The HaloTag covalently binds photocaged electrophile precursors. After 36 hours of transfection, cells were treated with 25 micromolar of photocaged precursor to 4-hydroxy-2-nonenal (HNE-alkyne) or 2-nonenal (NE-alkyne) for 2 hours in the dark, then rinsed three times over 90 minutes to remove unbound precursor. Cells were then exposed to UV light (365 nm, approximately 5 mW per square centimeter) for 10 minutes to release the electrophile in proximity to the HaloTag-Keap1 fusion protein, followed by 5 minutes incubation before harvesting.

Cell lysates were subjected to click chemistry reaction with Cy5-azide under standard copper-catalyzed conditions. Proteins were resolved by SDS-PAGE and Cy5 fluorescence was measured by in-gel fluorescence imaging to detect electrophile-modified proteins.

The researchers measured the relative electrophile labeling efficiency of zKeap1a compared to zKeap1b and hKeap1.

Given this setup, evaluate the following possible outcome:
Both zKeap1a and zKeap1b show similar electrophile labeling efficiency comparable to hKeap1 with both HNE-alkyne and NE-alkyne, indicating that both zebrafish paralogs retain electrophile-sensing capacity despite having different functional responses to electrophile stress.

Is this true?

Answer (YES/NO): YES